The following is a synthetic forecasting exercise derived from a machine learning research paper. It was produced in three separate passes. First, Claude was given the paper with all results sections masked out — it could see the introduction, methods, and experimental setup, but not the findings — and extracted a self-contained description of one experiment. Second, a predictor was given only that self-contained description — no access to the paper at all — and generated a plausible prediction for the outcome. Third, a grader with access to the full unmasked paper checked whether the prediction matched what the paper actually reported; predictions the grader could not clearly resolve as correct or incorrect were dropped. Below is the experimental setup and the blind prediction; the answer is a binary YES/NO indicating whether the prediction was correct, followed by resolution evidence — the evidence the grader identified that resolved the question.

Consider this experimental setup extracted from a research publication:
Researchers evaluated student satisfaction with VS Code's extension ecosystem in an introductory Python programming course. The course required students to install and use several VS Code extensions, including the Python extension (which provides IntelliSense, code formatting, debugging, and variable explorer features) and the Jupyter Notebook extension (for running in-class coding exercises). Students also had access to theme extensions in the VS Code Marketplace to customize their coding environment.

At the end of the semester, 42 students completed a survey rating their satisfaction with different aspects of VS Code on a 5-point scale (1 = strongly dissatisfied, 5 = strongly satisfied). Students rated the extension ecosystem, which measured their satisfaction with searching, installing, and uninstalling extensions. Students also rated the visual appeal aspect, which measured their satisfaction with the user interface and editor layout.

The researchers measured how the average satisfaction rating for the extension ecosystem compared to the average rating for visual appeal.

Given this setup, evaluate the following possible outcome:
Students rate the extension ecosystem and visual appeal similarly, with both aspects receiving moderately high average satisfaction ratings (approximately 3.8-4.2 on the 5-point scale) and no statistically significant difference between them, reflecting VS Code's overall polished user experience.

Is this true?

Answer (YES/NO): NO